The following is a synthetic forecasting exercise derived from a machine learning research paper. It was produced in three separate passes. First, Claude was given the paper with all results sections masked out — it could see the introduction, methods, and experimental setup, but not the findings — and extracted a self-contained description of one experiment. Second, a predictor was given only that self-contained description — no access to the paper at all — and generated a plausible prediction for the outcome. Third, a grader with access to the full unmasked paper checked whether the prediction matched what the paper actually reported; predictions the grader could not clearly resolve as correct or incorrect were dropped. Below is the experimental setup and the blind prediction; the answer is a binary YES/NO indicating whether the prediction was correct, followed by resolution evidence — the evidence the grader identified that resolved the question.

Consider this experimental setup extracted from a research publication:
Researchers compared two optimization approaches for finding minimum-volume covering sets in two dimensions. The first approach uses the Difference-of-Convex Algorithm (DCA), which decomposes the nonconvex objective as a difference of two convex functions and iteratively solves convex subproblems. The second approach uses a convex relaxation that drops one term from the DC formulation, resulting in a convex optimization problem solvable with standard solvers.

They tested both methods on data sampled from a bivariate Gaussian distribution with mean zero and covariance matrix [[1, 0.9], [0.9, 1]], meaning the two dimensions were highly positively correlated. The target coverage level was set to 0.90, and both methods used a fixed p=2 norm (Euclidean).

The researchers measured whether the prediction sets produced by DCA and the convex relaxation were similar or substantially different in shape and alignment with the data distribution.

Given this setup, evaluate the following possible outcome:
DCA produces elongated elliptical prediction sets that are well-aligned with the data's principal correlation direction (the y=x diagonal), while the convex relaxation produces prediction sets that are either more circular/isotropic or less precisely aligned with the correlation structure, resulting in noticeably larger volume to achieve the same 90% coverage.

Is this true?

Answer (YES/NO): NO